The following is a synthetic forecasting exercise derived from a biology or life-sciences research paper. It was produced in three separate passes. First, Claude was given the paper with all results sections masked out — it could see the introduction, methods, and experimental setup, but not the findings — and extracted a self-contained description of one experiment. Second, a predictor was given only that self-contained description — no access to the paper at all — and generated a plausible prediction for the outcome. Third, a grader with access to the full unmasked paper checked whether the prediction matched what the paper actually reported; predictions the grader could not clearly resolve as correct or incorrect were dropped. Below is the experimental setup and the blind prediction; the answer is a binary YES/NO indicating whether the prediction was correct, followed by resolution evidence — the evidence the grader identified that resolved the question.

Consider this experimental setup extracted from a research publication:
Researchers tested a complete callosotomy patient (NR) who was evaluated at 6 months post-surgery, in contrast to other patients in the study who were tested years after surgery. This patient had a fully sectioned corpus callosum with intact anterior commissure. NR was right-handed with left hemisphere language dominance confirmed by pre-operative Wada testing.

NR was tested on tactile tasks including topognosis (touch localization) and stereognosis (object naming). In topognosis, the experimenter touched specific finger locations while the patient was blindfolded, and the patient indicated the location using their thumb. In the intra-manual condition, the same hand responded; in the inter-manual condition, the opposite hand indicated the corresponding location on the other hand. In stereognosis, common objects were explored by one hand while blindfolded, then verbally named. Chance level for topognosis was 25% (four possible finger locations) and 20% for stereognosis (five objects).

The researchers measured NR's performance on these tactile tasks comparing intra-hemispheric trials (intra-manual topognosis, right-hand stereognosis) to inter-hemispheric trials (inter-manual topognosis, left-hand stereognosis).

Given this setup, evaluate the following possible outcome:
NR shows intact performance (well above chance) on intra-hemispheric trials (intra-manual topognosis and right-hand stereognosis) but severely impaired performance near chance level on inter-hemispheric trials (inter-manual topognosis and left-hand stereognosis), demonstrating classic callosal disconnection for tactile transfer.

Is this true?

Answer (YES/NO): YES